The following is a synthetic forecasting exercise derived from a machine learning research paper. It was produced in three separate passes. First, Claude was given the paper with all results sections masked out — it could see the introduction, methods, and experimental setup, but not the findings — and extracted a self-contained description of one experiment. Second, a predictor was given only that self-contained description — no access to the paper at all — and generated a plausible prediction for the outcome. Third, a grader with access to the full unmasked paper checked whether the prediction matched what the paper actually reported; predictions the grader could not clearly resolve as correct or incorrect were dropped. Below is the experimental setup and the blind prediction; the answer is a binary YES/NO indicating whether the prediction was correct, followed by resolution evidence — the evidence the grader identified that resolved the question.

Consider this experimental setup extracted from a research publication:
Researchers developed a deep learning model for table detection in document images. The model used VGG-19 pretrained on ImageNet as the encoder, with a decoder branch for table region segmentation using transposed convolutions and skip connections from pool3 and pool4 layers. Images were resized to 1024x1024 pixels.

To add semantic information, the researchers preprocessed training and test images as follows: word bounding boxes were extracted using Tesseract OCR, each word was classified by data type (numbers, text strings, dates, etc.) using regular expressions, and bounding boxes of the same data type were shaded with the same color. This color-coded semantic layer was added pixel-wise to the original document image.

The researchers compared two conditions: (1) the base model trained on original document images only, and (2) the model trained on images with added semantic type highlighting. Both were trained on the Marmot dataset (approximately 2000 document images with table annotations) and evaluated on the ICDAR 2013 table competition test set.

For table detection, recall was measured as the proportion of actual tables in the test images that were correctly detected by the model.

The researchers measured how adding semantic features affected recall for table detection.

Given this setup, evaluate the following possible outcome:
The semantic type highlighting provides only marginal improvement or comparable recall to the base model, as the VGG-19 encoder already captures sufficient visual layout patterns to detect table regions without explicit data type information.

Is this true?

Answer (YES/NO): YES